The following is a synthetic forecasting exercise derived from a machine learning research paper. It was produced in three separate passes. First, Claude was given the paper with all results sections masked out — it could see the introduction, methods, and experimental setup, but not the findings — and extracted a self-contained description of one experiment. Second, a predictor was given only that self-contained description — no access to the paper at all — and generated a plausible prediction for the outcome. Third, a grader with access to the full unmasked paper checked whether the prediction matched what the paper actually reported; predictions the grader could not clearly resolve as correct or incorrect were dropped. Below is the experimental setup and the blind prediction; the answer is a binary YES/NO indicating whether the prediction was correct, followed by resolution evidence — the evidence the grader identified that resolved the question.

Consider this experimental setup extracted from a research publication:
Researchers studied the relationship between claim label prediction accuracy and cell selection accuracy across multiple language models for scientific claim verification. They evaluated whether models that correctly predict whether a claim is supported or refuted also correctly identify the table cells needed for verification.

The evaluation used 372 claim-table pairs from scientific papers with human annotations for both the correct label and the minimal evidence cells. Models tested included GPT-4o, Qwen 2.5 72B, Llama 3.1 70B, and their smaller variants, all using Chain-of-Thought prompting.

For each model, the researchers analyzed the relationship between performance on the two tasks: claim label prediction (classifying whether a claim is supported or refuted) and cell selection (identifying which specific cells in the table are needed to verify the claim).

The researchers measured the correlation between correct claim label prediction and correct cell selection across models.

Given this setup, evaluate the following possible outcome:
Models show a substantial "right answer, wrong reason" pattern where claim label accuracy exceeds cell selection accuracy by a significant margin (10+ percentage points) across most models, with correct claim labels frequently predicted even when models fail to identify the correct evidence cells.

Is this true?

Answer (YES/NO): YES